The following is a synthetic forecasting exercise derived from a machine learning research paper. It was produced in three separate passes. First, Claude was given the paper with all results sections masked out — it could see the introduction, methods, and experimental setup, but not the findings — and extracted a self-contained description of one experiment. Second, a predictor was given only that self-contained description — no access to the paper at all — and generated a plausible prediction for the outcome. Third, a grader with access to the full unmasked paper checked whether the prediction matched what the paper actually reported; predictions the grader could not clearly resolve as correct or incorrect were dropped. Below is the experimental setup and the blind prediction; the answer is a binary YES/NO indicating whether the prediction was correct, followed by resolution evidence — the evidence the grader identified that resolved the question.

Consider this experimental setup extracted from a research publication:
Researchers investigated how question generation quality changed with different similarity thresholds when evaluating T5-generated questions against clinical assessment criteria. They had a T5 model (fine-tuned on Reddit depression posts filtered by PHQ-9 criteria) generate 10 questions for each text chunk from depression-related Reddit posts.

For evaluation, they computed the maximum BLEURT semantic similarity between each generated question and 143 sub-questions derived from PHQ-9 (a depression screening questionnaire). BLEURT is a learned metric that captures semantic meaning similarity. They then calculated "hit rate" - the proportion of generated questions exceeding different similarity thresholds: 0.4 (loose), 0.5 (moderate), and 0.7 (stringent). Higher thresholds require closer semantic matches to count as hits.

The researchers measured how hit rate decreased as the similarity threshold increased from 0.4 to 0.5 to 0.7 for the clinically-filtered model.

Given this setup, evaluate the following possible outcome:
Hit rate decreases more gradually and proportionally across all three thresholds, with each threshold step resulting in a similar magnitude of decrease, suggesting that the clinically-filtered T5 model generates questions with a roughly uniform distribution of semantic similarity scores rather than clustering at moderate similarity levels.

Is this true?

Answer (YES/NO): NO